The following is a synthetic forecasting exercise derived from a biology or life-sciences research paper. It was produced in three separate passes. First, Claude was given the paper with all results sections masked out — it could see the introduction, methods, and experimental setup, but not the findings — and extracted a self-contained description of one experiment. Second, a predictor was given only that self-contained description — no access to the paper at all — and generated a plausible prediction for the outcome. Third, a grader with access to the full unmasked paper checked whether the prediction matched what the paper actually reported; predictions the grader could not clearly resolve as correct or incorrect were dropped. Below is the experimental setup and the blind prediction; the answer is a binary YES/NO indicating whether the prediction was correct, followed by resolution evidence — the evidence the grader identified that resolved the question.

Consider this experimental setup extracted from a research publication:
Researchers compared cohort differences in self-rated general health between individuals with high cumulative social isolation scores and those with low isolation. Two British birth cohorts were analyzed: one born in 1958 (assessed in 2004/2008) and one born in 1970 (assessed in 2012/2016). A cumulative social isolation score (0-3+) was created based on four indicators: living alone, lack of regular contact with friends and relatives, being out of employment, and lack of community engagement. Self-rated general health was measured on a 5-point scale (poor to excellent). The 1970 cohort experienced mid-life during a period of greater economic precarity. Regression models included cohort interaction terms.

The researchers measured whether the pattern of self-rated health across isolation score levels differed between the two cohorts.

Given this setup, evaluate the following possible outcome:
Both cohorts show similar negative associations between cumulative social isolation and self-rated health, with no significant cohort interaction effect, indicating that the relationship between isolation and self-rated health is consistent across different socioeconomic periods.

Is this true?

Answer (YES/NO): NO